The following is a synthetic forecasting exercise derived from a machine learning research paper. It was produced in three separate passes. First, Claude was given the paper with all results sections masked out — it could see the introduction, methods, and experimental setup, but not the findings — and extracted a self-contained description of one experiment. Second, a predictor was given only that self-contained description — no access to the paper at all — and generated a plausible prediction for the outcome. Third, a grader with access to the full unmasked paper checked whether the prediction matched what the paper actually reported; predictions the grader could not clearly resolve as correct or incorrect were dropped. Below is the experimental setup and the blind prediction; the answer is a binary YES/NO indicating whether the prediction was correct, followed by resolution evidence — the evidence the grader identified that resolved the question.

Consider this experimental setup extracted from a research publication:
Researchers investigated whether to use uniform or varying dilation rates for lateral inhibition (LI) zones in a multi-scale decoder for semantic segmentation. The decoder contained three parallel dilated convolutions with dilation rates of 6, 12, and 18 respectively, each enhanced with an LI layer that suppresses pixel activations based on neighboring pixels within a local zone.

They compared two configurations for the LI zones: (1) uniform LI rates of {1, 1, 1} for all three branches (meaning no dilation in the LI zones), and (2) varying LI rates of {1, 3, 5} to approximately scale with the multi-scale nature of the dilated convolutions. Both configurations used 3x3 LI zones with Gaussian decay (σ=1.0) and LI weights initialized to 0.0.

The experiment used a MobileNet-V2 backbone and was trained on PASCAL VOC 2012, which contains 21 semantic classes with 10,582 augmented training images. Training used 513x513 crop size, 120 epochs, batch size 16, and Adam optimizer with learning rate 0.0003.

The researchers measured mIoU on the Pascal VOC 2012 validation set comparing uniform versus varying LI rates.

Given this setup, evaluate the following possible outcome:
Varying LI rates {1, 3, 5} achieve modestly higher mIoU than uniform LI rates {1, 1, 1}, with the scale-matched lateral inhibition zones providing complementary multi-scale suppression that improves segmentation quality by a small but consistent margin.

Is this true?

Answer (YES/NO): NO